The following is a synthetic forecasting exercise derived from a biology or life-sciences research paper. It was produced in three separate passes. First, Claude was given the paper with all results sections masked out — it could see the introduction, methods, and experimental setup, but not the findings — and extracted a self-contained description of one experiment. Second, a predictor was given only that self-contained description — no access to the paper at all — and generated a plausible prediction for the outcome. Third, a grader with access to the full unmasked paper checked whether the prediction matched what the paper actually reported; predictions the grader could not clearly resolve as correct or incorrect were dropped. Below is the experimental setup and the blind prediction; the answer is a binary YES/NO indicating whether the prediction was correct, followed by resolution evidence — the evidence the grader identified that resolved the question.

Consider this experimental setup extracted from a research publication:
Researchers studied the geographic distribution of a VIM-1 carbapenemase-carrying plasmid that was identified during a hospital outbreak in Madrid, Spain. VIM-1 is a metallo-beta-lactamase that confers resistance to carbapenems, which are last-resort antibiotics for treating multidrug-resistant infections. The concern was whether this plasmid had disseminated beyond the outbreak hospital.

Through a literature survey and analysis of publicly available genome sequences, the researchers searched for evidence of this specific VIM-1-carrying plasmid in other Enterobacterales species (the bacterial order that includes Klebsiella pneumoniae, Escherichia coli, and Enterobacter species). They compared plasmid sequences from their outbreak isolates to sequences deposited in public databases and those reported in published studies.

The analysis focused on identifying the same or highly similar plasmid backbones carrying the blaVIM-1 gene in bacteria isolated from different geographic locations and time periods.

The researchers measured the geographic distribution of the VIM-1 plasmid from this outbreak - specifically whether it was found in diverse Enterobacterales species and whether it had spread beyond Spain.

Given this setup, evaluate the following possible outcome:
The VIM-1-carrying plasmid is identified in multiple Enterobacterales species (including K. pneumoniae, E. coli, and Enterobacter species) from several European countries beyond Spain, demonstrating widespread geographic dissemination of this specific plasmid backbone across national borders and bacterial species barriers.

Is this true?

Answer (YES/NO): NO